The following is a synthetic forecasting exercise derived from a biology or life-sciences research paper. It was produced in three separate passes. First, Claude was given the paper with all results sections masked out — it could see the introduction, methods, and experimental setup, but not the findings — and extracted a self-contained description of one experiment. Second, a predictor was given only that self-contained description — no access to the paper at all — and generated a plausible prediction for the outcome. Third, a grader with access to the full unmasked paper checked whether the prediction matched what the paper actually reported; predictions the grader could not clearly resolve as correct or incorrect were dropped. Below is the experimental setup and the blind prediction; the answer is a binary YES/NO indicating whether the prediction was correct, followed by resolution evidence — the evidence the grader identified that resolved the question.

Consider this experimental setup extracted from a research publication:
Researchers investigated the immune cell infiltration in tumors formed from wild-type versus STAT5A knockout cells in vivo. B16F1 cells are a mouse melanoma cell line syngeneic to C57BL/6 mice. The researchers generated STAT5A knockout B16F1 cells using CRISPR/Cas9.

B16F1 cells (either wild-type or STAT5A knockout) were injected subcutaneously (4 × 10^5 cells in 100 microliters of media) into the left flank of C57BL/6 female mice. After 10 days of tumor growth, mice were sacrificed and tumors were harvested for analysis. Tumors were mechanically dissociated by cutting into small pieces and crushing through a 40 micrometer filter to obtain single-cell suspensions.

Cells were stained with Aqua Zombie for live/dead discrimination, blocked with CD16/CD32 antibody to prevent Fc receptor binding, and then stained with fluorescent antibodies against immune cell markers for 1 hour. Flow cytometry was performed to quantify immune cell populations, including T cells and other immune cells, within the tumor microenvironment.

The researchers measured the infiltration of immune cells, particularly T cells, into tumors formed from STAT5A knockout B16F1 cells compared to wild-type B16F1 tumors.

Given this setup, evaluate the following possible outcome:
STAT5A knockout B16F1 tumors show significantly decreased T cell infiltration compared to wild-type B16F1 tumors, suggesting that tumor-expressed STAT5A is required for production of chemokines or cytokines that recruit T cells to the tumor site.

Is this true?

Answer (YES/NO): NO